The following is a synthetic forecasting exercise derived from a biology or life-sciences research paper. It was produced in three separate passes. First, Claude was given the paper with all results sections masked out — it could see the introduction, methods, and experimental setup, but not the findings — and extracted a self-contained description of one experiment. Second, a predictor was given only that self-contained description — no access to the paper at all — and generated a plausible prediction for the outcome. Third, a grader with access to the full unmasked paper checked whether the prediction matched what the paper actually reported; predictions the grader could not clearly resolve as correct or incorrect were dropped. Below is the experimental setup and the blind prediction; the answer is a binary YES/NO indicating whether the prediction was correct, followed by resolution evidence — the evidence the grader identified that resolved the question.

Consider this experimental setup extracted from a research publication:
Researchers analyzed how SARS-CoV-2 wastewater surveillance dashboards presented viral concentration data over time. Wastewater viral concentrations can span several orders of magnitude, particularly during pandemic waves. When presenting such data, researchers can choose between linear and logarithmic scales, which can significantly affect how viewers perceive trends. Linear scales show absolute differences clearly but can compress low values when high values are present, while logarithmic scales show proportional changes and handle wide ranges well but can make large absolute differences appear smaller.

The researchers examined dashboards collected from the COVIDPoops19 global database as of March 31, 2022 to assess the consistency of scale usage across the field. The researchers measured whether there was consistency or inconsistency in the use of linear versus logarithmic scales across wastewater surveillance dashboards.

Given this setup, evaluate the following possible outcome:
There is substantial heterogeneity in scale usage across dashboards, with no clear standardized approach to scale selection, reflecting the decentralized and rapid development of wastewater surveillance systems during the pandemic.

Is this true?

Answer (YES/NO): YES